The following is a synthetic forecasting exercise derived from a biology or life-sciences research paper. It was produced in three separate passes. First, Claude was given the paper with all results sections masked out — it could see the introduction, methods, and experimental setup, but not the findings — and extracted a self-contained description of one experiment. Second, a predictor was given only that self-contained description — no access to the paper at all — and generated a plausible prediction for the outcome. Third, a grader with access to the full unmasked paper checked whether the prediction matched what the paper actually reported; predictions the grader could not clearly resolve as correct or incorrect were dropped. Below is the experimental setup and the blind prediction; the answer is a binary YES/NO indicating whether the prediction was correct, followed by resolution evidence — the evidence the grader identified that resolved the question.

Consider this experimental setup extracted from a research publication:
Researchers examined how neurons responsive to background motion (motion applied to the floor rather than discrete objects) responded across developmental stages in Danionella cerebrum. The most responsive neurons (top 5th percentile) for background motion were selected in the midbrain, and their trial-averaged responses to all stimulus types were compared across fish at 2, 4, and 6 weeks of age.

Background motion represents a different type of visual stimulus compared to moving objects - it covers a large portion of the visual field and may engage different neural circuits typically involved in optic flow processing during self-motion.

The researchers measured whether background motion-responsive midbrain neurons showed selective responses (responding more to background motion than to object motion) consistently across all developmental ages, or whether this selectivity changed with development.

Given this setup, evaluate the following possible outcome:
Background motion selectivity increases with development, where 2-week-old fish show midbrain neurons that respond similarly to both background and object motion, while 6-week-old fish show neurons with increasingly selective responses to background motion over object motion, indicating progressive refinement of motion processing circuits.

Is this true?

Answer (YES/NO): NO